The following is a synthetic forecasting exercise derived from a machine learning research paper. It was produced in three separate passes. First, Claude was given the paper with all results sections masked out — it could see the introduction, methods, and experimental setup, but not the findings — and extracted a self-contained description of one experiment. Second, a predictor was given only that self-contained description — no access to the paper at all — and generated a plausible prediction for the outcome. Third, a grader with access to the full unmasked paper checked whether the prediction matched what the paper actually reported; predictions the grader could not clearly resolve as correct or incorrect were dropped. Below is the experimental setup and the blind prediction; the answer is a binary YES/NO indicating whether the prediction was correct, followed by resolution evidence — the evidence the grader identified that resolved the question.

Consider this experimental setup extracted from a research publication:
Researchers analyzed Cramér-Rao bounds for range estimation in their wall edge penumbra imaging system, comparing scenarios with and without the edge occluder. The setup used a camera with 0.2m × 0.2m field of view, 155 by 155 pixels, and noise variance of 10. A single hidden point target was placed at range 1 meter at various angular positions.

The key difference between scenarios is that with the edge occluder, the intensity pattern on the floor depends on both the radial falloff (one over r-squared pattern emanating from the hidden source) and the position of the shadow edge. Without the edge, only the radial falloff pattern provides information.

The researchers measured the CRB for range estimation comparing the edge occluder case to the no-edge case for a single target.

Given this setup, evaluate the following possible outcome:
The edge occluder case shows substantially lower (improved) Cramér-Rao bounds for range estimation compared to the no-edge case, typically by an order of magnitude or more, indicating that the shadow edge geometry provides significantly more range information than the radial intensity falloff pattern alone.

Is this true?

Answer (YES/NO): NO